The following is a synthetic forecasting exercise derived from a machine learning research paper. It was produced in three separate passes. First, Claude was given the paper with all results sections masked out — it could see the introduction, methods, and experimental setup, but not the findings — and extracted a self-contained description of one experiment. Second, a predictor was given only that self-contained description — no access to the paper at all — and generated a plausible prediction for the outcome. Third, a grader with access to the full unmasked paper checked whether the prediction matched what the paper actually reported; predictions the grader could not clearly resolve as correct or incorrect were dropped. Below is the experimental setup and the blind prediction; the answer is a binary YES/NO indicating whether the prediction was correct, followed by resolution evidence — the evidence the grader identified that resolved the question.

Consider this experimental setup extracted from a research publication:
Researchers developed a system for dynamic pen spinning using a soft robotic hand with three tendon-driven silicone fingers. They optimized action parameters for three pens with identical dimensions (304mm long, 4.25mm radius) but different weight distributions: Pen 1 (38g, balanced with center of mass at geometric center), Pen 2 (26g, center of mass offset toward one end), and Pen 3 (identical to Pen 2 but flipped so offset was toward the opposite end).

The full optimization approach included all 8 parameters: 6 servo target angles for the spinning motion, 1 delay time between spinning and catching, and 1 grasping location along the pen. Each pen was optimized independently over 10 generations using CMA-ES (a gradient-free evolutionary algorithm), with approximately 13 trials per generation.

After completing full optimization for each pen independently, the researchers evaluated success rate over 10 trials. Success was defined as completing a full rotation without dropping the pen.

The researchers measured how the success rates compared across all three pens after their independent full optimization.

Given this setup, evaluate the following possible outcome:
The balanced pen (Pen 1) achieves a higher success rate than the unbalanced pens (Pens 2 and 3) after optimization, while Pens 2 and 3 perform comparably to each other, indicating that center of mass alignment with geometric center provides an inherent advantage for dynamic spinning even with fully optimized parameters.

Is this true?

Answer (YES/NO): NO